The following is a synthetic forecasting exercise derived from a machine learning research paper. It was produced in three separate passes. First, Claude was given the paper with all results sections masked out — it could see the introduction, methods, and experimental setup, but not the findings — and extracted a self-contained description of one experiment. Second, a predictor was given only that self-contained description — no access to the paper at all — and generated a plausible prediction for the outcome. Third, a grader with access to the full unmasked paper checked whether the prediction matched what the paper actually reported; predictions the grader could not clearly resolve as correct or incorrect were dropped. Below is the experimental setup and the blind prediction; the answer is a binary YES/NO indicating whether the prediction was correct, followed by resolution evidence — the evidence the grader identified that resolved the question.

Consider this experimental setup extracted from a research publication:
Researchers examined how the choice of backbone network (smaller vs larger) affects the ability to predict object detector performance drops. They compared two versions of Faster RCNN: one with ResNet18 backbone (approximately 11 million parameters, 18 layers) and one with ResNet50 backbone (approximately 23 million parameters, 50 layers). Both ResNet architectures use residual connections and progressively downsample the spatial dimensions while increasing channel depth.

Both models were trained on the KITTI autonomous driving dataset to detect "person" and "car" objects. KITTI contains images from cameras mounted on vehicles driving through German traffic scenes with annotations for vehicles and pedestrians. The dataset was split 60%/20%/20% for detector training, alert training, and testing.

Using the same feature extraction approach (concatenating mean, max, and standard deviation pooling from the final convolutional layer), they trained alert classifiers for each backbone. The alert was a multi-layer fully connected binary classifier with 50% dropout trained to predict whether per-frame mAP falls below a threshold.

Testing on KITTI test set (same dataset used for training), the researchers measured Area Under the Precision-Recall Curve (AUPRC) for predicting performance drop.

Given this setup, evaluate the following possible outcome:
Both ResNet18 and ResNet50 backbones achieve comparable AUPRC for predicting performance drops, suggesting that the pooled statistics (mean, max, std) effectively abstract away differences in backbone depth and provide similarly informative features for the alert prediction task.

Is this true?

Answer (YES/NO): NO